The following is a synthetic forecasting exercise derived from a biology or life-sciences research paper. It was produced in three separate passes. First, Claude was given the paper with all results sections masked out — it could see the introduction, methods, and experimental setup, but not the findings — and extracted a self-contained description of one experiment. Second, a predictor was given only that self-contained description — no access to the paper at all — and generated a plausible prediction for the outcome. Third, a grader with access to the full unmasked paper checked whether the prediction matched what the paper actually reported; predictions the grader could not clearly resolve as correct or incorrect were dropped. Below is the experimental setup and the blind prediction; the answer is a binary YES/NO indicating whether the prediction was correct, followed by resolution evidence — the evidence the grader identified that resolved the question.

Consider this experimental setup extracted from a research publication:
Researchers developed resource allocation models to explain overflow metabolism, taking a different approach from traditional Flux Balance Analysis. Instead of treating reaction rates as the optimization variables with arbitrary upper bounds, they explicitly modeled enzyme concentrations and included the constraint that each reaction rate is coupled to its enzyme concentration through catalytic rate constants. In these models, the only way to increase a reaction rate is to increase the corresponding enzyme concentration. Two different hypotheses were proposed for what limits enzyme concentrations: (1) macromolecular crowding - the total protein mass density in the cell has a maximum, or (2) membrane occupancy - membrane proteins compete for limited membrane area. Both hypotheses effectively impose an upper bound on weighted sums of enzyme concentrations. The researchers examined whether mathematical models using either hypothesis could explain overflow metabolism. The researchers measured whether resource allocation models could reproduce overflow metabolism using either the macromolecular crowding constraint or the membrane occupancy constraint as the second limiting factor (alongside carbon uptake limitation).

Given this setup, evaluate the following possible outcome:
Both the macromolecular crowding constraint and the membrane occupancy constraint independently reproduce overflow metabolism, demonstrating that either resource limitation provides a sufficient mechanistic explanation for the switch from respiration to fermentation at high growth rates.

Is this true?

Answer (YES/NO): YES